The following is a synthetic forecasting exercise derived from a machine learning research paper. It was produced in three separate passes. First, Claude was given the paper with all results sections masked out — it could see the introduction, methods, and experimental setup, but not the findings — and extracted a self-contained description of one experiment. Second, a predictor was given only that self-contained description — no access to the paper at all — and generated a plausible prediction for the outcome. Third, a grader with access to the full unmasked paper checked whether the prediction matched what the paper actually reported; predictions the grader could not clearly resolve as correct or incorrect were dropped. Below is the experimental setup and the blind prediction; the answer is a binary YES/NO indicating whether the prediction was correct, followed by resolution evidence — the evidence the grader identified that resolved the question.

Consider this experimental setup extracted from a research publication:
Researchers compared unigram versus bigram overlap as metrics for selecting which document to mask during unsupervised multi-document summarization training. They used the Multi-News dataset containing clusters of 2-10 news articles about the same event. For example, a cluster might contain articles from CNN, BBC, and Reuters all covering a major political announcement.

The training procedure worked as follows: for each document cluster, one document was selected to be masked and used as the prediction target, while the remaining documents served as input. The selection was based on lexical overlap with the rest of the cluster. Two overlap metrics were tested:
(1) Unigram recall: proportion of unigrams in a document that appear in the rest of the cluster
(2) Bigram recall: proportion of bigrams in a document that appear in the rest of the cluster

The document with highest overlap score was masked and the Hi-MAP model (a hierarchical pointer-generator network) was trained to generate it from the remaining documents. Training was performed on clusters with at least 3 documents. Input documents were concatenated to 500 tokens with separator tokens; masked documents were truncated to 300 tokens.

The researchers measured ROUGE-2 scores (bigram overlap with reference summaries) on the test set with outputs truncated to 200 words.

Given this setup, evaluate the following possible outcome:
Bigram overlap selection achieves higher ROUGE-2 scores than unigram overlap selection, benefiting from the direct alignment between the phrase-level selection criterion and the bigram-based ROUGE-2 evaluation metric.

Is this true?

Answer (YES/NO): YES